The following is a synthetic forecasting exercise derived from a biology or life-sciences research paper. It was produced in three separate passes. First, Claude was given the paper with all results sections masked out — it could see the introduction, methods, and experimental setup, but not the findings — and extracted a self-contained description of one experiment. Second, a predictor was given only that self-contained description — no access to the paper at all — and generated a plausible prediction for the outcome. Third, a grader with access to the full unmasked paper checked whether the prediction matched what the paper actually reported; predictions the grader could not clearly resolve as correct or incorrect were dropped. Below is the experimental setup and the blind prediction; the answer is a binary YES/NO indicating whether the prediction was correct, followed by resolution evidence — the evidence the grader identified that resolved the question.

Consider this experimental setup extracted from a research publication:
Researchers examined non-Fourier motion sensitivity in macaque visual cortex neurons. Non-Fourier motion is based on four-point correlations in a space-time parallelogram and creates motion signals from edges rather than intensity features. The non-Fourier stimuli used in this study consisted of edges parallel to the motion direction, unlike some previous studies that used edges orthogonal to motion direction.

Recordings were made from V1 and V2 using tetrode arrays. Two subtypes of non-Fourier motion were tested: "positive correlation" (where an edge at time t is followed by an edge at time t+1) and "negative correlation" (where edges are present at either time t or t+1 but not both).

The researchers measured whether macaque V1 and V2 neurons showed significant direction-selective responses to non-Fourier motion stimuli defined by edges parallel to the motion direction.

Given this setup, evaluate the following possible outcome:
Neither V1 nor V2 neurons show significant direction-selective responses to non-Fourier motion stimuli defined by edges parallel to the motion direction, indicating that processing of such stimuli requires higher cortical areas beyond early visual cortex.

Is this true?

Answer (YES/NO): NO